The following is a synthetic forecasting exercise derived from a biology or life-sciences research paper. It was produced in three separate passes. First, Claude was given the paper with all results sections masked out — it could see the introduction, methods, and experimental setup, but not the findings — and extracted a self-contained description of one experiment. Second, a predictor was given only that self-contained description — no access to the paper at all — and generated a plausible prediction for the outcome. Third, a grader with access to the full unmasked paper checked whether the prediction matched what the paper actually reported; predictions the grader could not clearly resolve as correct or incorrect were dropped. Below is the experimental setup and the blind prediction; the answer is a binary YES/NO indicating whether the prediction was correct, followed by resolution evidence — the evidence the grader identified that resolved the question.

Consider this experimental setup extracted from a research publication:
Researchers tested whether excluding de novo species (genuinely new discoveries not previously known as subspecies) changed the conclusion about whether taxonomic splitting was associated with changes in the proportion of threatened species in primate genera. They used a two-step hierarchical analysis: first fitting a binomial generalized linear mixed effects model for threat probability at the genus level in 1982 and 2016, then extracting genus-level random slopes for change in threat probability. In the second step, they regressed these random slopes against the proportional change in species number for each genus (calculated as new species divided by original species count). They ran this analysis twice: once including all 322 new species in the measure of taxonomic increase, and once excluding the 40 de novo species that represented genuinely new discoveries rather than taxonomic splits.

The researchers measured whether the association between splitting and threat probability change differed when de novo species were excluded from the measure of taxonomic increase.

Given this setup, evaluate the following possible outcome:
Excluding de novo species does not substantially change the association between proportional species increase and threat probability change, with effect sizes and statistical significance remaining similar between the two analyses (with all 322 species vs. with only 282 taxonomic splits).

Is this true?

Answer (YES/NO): YES